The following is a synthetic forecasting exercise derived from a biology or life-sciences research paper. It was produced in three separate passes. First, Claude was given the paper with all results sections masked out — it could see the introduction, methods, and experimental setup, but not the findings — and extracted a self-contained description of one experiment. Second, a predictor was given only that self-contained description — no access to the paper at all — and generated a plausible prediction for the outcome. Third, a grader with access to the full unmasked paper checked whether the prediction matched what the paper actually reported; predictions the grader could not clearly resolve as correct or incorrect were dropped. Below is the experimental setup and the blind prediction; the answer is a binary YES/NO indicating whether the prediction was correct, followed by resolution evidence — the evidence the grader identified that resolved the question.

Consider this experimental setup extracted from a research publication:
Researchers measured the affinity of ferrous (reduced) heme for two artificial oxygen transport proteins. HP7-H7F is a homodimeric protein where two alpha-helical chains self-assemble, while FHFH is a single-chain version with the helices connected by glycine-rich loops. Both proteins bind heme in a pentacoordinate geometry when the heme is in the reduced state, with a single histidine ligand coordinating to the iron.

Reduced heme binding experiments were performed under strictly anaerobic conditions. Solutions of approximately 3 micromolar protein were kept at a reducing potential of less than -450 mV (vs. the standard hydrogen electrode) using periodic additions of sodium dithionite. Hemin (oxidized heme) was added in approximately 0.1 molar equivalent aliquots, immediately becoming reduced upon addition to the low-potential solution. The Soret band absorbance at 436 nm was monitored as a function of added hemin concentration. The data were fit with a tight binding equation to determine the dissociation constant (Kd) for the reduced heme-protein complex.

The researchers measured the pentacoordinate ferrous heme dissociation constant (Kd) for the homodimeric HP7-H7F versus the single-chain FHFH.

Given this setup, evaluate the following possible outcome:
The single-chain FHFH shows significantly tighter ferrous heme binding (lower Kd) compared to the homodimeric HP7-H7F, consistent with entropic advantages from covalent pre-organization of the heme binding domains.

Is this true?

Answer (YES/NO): NO